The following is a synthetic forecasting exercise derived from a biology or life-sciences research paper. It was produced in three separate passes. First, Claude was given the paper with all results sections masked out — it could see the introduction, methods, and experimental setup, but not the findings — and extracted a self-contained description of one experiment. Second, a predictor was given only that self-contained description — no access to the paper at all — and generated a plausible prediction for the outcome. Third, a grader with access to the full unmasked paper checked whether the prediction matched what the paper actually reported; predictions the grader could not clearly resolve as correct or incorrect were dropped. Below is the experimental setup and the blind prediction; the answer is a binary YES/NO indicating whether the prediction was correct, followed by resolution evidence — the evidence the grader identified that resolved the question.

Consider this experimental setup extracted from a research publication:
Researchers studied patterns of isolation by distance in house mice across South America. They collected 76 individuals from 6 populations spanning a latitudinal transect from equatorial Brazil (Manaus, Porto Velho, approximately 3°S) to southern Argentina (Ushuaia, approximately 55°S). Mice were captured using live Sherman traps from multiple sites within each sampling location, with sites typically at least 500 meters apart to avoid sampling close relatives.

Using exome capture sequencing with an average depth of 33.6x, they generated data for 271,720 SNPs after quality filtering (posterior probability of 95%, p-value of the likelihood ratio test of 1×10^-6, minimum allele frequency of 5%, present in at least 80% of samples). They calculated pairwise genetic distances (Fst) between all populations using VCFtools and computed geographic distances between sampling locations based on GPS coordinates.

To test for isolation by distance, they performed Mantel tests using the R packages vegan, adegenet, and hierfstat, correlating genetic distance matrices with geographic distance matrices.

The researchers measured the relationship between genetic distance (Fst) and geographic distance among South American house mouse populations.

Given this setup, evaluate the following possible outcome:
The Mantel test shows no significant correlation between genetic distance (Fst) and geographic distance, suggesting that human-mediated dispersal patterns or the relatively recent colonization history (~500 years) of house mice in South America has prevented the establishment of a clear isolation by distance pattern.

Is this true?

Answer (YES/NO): NO